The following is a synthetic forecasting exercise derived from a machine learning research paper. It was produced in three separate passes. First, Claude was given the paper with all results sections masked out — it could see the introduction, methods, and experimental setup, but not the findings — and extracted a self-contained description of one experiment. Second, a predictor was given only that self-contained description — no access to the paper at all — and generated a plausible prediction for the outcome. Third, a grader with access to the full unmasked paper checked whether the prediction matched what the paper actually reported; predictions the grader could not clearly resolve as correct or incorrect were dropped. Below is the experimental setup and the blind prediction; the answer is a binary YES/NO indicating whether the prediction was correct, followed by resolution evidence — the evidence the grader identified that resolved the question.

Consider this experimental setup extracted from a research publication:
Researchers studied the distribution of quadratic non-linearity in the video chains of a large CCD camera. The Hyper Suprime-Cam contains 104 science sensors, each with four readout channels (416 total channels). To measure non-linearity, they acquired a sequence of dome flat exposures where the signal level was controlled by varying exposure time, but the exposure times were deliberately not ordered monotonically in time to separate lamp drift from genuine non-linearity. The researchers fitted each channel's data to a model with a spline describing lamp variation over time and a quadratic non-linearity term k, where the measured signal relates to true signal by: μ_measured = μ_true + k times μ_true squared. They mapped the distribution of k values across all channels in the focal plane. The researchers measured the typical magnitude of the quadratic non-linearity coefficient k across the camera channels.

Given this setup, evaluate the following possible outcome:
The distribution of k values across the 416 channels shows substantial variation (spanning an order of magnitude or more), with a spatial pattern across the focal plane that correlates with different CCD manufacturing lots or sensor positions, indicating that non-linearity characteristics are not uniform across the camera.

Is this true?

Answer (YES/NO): NO